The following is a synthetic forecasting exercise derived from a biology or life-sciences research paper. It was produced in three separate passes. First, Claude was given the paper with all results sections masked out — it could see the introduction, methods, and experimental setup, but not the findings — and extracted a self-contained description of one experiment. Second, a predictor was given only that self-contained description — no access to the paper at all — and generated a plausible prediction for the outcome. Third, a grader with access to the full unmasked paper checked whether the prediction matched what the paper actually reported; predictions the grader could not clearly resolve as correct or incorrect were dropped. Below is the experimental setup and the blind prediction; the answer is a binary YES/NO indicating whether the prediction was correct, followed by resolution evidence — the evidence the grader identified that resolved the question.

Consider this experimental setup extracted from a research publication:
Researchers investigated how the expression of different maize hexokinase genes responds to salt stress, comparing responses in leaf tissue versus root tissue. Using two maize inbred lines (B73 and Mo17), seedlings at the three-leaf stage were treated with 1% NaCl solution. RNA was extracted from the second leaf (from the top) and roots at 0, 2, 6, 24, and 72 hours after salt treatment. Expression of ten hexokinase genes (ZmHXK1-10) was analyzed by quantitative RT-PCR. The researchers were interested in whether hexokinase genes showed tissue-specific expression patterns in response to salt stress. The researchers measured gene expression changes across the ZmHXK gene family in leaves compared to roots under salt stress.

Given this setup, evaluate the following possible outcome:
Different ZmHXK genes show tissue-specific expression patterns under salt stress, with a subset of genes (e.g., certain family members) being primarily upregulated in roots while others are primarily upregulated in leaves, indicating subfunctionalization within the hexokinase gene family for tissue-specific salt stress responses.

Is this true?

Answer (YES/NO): NO